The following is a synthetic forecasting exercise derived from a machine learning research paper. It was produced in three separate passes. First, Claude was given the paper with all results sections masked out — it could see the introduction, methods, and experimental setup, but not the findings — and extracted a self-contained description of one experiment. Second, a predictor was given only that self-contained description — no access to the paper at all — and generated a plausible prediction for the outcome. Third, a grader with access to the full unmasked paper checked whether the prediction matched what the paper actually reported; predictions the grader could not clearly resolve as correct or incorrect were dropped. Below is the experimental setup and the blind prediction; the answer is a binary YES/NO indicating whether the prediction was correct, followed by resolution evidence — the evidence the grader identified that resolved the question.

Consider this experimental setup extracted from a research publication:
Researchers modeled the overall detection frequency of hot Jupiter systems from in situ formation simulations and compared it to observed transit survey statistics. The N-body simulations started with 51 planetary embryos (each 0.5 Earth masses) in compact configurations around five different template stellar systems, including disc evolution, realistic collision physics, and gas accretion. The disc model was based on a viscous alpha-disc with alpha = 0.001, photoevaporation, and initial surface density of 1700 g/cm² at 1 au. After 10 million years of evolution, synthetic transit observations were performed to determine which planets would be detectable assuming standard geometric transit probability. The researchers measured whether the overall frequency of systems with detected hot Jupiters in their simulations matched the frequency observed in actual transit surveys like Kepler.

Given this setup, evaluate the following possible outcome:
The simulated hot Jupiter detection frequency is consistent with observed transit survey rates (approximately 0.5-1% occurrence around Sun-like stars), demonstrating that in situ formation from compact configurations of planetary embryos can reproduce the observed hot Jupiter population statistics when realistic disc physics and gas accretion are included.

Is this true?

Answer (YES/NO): NO